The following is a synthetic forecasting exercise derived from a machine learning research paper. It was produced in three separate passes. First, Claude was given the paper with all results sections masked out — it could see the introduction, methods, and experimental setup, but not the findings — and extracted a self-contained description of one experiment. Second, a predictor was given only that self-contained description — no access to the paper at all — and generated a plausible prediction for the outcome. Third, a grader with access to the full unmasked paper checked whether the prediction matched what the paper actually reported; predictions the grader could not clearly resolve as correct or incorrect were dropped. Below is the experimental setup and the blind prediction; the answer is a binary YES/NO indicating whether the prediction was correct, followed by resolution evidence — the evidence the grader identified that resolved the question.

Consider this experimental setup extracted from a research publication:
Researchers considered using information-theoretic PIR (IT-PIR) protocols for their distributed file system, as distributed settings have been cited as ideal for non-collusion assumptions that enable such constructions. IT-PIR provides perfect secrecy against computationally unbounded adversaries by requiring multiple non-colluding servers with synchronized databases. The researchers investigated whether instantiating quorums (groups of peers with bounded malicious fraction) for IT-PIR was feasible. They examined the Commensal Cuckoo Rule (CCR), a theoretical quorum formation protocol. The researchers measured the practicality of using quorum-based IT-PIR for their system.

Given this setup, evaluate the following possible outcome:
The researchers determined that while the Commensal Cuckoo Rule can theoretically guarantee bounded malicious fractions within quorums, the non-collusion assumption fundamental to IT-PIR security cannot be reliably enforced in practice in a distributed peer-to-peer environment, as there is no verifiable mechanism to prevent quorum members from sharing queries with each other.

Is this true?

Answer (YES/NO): NO